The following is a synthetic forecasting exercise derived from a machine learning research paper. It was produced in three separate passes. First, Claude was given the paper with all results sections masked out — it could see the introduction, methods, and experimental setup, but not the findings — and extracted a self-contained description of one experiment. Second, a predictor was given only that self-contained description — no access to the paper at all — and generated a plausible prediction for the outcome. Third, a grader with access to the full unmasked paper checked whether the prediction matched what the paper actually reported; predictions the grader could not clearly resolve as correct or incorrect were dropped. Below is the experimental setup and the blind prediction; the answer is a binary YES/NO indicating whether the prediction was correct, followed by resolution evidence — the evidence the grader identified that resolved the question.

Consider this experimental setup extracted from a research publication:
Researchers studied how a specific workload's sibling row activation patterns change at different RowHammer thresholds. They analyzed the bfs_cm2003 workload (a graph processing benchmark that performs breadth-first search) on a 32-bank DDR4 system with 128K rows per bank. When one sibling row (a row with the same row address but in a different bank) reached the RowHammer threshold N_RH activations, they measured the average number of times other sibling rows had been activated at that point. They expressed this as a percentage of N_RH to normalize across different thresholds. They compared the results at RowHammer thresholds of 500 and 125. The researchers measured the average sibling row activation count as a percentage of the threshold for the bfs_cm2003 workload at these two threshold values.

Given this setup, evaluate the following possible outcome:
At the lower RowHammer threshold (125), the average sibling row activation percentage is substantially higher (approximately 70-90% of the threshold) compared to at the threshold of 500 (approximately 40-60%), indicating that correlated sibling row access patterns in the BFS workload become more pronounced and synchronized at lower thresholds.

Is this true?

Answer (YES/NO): YES